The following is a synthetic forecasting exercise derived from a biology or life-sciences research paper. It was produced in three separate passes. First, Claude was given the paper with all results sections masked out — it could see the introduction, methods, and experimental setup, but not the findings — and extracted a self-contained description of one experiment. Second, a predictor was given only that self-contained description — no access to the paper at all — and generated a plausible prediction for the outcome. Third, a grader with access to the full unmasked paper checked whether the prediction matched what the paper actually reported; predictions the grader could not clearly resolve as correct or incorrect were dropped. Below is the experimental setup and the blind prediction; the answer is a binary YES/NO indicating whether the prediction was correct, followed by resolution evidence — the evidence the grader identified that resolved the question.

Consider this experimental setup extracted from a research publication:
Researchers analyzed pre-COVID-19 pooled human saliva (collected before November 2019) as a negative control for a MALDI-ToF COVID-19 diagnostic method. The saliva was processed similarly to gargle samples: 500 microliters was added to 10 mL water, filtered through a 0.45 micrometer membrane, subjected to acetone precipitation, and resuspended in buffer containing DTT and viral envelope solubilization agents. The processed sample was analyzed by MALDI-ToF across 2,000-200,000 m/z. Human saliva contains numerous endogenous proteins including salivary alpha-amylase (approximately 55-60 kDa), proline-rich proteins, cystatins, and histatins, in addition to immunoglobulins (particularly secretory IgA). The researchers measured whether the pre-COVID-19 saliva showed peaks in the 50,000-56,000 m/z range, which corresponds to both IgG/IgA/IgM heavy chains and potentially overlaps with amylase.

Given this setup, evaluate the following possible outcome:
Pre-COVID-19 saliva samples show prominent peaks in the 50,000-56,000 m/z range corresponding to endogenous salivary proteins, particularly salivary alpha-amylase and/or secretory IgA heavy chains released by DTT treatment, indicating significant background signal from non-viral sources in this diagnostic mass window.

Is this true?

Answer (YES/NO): YES